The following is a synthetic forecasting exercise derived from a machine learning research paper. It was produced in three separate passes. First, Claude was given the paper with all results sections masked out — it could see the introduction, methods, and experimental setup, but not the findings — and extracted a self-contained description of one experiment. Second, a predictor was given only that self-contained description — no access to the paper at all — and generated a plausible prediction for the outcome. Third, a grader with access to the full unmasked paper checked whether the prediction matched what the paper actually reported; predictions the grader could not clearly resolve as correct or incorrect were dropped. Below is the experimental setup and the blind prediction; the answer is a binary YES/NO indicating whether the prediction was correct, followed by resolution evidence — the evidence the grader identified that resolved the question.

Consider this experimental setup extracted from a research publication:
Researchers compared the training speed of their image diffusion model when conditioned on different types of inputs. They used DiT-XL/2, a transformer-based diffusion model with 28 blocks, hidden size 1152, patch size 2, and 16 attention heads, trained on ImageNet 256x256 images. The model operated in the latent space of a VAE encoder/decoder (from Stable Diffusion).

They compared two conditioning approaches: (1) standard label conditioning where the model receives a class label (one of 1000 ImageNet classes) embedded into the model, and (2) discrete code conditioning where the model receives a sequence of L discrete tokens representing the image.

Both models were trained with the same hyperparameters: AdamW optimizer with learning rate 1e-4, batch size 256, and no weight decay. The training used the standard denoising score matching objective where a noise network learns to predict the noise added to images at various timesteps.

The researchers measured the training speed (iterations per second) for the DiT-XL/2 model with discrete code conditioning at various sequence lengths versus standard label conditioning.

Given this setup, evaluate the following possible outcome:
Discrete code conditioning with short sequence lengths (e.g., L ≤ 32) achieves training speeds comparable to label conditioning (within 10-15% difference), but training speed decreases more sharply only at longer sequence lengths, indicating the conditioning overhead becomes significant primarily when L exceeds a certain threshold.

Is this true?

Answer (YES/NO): NO